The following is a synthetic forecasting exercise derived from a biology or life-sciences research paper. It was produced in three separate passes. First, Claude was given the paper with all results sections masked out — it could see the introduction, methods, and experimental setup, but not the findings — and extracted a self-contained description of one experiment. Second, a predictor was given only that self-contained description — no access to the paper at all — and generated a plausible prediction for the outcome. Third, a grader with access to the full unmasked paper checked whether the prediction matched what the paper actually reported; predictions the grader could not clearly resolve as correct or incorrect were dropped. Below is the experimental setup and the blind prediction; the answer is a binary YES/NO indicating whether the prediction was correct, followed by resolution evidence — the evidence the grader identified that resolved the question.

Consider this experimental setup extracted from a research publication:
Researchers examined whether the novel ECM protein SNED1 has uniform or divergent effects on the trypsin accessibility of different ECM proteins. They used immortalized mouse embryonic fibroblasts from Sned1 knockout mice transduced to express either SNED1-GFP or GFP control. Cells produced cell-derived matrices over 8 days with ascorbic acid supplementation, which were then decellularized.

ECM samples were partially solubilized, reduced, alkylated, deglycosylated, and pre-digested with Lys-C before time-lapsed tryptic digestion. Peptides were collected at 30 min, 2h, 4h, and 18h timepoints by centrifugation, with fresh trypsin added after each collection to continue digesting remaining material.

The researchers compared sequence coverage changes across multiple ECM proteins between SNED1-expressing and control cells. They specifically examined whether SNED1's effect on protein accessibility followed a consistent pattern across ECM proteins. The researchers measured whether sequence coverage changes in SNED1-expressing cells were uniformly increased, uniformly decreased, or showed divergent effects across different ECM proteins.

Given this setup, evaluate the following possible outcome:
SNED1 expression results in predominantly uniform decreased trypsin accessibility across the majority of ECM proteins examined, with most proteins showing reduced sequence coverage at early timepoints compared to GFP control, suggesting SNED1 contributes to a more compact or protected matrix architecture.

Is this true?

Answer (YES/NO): NO